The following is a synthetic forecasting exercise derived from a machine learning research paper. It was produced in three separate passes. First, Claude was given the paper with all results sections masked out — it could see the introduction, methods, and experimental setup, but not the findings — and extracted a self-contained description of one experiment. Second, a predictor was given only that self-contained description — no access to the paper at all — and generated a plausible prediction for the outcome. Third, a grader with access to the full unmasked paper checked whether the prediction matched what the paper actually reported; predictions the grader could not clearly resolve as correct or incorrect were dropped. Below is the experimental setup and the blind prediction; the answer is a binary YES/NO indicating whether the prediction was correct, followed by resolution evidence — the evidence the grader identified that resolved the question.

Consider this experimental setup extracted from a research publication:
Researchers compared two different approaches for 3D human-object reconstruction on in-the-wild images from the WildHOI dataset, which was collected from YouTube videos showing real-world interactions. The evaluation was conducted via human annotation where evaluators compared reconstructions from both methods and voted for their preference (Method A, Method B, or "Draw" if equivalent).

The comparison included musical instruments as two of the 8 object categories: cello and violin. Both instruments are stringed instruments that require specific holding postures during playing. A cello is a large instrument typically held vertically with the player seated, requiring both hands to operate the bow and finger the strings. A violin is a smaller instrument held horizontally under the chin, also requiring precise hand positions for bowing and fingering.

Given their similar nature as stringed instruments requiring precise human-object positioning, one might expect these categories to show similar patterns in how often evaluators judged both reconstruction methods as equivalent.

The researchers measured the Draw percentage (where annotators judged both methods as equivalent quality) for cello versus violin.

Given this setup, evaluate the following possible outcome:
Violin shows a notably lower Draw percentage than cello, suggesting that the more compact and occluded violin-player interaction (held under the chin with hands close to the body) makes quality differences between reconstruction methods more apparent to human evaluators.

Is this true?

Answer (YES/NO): NO